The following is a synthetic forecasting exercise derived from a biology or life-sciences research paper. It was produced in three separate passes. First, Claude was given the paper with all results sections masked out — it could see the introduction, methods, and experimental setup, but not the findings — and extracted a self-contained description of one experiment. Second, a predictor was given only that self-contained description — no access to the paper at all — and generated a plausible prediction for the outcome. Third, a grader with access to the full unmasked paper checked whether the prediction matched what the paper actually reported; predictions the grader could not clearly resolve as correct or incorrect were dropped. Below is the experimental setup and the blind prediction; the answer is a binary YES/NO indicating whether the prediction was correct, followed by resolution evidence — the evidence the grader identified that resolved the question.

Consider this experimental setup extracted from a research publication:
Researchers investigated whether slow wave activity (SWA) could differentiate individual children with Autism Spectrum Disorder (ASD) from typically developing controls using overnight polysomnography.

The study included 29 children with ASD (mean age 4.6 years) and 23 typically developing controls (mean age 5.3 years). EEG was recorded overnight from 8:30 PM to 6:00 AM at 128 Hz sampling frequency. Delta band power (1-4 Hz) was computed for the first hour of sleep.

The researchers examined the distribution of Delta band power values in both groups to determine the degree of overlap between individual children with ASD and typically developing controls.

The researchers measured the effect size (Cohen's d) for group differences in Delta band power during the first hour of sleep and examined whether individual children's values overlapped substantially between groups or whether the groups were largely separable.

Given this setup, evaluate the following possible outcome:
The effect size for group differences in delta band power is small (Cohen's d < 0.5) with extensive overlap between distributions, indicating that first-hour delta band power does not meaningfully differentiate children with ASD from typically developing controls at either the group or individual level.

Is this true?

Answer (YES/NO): NO